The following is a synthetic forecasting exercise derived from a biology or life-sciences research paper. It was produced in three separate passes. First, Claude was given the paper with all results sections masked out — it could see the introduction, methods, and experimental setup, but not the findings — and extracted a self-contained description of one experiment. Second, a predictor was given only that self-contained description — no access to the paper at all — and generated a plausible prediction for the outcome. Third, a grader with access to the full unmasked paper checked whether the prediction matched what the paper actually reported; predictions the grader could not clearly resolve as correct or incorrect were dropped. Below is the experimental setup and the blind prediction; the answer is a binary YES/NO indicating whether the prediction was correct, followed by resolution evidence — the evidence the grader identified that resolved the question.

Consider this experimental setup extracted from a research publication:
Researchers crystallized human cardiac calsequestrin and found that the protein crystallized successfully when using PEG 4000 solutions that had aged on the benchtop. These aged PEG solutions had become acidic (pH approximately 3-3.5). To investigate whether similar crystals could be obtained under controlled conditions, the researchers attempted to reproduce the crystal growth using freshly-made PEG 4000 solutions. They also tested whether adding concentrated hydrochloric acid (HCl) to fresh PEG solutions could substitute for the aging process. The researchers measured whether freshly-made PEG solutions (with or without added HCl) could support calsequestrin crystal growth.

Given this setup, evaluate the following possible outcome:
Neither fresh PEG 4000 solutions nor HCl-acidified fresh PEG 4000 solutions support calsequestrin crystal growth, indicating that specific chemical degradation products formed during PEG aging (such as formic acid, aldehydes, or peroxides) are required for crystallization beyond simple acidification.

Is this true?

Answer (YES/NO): NO